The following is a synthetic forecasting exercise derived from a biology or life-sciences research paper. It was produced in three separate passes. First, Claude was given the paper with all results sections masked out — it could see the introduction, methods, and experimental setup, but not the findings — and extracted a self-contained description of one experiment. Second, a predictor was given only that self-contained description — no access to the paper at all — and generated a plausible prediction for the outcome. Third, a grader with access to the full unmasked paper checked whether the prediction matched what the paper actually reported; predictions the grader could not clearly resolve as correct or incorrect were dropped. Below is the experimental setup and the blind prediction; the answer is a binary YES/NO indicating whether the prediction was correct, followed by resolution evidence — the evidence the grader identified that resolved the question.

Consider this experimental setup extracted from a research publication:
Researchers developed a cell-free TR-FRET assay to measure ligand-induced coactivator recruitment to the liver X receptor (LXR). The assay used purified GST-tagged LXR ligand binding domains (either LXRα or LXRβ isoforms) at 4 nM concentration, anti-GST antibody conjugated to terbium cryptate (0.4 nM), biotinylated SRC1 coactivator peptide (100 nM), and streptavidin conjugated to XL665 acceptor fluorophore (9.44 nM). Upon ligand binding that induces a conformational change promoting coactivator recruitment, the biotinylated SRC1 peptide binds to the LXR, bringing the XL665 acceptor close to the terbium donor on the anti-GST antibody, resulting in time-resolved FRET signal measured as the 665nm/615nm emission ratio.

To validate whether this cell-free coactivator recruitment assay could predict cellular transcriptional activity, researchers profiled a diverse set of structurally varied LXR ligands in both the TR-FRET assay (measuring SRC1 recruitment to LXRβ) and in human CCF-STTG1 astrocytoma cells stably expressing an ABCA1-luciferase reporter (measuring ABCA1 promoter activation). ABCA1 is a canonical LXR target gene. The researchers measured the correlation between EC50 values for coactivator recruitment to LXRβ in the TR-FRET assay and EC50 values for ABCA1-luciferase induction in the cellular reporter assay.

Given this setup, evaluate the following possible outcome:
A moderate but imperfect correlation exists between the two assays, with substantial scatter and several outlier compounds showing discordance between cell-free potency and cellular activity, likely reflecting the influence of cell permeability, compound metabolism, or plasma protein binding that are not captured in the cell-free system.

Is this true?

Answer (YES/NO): NO